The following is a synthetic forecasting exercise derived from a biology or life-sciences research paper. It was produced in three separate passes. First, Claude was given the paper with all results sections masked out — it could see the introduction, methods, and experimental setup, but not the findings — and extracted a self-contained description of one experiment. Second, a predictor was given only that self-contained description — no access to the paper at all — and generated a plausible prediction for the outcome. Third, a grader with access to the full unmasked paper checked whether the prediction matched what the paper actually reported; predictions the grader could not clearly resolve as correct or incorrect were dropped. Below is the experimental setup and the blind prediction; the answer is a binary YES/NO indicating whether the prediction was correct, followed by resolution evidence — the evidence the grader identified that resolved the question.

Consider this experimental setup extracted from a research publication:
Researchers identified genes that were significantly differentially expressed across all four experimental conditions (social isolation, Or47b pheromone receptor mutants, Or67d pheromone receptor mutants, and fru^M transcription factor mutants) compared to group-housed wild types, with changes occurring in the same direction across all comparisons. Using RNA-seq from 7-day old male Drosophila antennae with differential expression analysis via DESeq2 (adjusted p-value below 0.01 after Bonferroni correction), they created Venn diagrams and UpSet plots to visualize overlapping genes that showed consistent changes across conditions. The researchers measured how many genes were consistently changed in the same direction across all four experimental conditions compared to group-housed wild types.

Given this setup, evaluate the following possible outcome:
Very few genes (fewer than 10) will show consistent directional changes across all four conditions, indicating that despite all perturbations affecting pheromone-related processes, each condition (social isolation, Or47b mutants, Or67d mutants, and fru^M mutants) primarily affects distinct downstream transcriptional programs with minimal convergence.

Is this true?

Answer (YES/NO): YES